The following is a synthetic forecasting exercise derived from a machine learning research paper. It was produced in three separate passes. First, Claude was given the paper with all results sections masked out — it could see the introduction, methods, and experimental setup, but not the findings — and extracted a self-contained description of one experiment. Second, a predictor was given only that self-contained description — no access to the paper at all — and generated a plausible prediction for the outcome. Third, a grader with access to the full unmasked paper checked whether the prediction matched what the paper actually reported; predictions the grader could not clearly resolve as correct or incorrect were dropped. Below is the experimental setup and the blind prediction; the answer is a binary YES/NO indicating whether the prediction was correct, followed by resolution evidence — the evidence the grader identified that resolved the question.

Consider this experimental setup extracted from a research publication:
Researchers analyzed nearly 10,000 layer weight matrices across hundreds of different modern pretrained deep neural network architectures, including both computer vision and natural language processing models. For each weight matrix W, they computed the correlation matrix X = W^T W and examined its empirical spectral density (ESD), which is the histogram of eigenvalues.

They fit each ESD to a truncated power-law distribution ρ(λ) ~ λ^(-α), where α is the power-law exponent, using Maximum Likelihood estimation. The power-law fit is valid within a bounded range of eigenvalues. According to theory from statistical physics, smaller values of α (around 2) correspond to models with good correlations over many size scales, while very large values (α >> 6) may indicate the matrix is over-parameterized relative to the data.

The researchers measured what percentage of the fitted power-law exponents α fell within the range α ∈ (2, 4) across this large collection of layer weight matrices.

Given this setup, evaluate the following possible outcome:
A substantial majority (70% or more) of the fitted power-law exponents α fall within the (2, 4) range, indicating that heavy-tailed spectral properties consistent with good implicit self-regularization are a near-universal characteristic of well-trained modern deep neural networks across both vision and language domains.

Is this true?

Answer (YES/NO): YES